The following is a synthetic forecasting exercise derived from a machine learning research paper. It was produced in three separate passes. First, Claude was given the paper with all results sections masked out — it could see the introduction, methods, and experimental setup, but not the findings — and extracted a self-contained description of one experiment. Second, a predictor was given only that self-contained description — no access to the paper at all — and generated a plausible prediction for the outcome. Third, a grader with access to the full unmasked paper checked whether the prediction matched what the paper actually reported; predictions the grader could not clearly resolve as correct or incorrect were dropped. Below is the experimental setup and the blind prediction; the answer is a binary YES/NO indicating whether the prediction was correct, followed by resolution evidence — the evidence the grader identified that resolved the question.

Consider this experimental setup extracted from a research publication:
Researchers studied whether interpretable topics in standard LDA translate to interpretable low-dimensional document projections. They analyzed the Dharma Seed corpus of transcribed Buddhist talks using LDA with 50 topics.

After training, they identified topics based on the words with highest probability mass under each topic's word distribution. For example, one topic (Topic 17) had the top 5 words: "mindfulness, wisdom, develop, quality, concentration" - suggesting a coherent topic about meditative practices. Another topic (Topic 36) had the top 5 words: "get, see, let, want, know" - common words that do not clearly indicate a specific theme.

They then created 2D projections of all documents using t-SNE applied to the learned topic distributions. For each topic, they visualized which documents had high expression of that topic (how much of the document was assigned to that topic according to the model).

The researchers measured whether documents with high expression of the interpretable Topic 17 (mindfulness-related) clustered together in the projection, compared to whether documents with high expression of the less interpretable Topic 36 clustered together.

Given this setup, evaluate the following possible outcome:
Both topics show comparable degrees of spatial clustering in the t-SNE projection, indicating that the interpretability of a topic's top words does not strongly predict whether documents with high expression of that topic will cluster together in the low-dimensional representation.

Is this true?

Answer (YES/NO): NO